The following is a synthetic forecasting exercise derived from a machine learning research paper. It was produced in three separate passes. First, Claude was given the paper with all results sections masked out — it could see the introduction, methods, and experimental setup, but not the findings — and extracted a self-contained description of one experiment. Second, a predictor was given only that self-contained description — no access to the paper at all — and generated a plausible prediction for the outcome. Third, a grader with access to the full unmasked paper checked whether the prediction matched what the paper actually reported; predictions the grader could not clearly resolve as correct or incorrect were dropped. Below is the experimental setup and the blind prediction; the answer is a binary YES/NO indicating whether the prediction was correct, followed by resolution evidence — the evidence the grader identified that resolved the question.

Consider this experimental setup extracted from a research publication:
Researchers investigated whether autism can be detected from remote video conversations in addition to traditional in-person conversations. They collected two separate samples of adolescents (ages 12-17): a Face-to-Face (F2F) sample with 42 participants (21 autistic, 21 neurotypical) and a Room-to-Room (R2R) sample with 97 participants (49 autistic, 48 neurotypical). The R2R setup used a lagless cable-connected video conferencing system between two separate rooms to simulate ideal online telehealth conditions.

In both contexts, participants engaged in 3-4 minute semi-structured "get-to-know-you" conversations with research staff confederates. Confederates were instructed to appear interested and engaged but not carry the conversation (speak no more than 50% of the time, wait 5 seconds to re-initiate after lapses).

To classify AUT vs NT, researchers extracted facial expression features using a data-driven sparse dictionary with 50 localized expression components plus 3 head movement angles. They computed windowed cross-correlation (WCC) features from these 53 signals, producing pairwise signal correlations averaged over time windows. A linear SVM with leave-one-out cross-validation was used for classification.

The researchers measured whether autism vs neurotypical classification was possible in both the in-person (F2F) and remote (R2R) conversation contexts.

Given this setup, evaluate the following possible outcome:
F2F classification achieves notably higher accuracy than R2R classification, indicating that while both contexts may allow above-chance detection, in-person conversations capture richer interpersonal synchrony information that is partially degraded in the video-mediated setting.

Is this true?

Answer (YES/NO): NO